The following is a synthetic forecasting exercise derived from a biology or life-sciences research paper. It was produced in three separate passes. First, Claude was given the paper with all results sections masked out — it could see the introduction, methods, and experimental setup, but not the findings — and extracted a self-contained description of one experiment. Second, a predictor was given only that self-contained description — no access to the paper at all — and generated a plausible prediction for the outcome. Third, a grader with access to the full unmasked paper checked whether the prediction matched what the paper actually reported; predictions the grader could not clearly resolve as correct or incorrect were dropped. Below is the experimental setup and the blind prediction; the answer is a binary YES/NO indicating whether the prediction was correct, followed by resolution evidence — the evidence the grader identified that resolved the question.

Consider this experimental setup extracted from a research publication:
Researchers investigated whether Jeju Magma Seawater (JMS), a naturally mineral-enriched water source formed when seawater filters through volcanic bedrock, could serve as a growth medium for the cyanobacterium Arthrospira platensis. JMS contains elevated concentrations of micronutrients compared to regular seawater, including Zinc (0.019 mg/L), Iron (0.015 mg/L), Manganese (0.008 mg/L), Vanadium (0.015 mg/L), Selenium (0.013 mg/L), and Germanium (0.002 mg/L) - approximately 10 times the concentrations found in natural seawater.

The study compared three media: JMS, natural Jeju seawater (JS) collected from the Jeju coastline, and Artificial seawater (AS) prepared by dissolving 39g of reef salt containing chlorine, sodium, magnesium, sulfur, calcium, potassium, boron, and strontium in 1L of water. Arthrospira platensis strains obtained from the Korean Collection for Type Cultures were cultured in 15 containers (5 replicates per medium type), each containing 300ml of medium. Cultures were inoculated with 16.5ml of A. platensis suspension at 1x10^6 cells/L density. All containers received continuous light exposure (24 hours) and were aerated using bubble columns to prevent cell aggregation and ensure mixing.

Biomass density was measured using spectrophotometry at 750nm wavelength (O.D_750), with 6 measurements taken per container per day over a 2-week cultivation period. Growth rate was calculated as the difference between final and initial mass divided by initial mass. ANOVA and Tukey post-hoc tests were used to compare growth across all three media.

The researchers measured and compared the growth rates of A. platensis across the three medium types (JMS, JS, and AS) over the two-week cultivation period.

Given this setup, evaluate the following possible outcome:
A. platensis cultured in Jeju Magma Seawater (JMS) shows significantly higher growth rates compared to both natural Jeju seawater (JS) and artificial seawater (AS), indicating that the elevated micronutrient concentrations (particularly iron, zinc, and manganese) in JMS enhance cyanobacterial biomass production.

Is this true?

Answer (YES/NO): YES